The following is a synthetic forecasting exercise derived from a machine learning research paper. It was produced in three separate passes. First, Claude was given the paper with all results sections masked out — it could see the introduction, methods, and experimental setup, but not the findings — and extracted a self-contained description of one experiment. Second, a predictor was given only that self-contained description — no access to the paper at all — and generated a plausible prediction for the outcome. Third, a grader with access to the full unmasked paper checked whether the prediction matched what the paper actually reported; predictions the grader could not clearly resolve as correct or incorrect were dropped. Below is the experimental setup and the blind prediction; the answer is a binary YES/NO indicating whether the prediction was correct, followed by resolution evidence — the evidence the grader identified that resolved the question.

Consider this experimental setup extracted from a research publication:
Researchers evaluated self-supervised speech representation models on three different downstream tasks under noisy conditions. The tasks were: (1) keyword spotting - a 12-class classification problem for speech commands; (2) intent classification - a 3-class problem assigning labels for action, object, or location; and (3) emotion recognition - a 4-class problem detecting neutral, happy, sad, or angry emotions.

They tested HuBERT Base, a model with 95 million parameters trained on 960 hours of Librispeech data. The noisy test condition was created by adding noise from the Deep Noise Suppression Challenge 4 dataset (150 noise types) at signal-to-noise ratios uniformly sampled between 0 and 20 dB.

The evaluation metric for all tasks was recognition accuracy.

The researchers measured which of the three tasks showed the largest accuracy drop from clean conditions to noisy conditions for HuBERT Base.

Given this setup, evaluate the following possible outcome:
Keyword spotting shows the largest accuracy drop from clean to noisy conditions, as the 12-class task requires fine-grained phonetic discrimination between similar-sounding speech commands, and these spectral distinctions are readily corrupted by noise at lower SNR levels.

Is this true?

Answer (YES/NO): NO